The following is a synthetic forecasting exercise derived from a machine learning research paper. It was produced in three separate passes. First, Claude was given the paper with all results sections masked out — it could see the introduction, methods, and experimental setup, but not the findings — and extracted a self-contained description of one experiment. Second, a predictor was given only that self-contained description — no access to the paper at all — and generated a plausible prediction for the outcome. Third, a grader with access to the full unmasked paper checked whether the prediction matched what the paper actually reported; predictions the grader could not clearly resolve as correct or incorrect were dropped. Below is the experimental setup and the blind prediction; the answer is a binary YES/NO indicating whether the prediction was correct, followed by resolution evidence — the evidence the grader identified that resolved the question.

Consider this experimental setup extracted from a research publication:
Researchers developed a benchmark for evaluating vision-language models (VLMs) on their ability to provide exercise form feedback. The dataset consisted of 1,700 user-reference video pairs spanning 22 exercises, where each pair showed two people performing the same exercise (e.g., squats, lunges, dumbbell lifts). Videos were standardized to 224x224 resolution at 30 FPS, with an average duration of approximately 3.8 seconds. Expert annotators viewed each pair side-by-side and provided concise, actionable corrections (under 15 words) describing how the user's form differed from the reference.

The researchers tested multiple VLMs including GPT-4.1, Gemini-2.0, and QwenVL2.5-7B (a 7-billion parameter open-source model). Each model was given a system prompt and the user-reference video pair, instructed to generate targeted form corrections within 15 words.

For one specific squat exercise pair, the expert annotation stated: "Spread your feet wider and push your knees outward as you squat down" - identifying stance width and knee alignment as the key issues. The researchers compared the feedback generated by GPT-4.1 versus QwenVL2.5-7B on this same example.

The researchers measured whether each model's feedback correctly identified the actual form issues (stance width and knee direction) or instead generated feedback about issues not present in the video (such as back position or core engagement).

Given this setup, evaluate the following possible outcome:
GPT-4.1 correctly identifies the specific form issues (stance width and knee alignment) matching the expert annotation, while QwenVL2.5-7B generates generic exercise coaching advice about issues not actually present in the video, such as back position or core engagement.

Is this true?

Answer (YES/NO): YES